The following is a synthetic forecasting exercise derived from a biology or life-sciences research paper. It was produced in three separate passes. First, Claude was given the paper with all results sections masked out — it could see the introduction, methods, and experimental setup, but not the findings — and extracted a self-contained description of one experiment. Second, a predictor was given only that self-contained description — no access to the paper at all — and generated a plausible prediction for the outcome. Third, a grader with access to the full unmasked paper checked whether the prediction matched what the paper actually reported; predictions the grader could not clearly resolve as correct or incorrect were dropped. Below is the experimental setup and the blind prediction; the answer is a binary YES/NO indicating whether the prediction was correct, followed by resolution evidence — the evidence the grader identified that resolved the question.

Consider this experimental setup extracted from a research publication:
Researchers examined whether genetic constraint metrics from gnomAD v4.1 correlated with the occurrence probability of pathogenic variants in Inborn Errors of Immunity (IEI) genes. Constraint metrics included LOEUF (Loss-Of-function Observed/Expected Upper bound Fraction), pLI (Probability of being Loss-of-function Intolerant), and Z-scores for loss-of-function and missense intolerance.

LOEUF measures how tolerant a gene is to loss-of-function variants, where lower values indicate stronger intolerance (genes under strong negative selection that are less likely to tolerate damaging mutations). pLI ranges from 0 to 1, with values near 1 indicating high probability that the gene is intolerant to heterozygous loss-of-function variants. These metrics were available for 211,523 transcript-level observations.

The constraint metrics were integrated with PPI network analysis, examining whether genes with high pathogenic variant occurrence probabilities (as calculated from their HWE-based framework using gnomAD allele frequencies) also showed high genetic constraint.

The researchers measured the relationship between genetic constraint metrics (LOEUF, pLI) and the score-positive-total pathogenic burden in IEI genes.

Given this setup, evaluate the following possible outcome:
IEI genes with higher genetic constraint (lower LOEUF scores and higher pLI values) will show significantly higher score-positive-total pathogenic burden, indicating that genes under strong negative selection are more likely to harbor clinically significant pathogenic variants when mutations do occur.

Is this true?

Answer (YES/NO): NO